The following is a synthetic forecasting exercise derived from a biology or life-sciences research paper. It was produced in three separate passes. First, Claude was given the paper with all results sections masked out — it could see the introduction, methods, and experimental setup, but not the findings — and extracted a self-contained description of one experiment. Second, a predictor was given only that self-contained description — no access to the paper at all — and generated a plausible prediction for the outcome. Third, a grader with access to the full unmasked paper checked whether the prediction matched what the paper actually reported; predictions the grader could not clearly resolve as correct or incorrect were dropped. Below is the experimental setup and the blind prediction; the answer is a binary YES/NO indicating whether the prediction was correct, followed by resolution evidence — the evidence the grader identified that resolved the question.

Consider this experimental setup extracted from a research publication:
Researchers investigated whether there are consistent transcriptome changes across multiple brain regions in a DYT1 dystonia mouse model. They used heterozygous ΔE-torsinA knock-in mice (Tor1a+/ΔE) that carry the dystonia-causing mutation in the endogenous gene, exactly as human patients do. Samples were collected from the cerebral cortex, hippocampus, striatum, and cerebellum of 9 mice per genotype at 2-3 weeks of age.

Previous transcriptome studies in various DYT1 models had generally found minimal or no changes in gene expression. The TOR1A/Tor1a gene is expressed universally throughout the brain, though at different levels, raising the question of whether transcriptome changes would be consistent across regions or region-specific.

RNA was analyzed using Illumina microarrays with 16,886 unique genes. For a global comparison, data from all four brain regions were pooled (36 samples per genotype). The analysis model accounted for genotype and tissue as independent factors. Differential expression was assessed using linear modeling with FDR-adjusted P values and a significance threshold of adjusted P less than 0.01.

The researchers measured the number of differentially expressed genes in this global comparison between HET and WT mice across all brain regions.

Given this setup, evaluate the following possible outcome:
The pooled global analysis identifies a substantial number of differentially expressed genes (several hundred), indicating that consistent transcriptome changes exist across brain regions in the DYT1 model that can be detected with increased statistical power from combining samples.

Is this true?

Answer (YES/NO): YES